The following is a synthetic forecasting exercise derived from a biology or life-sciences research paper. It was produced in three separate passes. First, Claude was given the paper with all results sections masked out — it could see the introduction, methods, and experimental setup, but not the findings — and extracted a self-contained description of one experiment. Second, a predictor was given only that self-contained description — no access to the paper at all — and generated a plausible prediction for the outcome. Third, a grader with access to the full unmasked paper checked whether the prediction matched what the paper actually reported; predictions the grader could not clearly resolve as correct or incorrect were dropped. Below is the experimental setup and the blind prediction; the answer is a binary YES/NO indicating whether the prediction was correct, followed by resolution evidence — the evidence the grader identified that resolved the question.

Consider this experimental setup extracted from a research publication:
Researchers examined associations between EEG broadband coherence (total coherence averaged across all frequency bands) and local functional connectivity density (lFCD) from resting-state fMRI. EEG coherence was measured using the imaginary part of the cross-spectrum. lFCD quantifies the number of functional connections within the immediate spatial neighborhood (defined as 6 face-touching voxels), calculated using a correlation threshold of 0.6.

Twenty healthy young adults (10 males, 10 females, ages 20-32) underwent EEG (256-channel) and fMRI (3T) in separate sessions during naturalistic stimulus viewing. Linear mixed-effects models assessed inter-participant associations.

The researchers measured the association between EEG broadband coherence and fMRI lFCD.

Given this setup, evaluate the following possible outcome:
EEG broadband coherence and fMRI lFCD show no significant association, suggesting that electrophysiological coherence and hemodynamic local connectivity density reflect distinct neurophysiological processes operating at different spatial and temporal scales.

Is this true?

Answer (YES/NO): NO